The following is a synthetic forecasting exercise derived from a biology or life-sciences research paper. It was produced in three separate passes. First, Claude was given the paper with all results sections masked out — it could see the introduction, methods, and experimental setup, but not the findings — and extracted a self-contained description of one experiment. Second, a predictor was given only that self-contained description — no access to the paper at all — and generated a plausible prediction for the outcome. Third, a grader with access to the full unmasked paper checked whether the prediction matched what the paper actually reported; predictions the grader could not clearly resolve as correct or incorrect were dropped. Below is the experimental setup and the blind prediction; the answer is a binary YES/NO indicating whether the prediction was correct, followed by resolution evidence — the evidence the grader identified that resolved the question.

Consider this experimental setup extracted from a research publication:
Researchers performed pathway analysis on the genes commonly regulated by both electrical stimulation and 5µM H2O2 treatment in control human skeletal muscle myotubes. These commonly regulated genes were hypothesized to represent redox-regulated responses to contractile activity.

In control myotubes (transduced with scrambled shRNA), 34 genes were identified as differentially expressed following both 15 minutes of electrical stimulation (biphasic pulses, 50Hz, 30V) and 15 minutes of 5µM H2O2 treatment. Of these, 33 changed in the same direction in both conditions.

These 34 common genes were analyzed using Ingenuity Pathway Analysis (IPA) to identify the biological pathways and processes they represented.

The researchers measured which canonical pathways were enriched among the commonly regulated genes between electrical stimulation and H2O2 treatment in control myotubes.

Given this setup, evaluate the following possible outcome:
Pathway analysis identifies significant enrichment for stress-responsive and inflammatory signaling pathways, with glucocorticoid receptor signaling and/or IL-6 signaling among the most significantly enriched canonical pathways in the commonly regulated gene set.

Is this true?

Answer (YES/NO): NO